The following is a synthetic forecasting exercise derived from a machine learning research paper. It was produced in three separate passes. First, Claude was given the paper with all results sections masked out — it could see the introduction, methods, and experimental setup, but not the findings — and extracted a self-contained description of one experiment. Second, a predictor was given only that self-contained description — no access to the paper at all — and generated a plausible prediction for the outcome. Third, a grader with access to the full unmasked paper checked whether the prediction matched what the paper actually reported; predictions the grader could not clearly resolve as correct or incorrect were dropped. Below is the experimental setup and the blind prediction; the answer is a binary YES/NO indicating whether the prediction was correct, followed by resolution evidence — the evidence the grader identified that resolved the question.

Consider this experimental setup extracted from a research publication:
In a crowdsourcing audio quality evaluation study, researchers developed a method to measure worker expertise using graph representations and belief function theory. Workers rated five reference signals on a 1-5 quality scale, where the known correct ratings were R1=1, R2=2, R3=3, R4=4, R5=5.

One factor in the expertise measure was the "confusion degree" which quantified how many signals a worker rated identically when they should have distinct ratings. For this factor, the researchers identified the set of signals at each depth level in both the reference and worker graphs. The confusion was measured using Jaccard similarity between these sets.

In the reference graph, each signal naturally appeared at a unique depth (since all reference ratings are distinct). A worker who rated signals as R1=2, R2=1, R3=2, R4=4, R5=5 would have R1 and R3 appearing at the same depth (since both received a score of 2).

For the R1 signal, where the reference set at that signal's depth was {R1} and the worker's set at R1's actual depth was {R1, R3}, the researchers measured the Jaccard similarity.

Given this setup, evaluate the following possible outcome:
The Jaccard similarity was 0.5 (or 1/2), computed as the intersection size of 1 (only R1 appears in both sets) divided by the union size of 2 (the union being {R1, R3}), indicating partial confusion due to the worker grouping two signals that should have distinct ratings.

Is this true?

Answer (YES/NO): YES